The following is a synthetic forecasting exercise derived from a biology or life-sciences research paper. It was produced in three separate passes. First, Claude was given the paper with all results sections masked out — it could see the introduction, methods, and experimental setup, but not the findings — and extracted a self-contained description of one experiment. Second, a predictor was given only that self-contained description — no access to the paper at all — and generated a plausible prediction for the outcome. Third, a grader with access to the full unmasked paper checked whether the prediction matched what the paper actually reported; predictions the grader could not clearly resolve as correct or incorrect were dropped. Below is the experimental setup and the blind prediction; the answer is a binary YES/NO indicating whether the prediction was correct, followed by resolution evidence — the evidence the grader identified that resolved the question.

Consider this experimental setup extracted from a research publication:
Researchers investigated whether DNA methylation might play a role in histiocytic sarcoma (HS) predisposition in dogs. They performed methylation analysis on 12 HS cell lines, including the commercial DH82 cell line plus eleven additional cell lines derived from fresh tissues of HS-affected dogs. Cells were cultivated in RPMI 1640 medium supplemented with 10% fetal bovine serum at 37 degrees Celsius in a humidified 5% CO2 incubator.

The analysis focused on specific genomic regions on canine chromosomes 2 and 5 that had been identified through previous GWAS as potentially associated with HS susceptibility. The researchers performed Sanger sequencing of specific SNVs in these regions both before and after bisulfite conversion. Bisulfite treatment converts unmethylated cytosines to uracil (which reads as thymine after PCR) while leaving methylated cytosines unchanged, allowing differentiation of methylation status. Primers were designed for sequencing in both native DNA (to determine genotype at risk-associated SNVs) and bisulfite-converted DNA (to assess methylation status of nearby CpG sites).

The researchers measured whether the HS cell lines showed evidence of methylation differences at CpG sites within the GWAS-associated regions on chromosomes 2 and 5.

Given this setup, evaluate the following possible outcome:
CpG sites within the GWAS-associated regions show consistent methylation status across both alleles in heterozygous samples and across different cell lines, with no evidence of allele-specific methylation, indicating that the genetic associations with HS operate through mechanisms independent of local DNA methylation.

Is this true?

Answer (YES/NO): NO